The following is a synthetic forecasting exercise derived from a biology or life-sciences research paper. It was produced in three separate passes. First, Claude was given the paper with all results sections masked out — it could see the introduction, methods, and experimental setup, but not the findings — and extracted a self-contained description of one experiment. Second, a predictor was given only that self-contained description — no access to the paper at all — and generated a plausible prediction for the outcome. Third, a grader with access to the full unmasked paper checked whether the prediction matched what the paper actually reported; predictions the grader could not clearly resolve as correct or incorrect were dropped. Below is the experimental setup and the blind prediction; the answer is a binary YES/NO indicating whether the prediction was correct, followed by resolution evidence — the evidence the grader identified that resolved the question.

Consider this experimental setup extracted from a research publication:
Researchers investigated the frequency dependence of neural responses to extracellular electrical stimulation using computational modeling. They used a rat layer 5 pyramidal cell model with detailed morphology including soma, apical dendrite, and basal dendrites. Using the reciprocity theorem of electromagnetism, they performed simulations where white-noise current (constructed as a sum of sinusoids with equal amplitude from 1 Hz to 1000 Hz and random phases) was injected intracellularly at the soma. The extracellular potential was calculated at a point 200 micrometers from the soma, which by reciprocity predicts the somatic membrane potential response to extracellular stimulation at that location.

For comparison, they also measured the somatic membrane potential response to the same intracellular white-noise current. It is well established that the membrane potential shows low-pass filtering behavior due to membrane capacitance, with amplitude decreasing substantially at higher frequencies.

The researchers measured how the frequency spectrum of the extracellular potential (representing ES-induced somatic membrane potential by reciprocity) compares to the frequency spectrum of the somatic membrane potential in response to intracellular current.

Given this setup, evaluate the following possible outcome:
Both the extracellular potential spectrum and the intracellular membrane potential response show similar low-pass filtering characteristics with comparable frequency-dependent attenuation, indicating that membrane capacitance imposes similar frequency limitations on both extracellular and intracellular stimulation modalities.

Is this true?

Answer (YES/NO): NO